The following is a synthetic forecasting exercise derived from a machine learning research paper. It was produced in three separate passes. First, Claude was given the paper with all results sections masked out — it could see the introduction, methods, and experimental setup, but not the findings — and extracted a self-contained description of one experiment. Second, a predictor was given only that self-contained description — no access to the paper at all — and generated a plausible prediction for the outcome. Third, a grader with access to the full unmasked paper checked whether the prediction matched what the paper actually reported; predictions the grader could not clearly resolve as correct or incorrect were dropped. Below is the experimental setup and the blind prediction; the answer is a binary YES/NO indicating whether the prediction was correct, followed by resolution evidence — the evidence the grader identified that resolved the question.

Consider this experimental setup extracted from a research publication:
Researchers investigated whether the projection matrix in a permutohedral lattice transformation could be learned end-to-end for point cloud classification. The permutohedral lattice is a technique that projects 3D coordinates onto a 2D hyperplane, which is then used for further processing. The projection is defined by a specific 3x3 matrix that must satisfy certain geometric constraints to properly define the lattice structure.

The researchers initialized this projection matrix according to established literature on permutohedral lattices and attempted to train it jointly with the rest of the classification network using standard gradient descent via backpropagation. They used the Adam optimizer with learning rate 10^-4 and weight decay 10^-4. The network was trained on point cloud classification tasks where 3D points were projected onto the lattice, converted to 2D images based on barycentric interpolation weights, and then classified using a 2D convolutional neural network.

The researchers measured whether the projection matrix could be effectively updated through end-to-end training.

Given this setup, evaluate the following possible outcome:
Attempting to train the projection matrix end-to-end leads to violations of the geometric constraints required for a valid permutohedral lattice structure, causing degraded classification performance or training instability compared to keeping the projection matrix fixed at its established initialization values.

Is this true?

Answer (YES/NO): YES